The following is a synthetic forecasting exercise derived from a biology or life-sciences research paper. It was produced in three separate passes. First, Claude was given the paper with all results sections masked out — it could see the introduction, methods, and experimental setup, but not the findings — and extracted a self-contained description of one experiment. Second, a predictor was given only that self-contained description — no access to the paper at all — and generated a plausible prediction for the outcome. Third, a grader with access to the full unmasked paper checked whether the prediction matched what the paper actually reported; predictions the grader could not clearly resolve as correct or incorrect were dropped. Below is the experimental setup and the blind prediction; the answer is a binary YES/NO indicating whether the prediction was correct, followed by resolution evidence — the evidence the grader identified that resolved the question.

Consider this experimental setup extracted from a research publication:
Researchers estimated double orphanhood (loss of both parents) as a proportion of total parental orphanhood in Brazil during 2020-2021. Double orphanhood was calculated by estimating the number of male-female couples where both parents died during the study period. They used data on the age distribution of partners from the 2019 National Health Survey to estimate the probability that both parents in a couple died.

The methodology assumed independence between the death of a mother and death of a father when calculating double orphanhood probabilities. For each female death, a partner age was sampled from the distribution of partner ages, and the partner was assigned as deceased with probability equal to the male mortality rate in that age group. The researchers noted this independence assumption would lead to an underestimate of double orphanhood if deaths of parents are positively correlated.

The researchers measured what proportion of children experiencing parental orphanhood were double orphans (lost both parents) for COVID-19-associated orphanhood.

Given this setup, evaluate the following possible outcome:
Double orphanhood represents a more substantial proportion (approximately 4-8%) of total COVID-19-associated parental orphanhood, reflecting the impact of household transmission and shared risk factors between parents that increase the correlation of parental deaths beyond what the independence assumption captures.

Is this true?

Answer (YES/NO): NO